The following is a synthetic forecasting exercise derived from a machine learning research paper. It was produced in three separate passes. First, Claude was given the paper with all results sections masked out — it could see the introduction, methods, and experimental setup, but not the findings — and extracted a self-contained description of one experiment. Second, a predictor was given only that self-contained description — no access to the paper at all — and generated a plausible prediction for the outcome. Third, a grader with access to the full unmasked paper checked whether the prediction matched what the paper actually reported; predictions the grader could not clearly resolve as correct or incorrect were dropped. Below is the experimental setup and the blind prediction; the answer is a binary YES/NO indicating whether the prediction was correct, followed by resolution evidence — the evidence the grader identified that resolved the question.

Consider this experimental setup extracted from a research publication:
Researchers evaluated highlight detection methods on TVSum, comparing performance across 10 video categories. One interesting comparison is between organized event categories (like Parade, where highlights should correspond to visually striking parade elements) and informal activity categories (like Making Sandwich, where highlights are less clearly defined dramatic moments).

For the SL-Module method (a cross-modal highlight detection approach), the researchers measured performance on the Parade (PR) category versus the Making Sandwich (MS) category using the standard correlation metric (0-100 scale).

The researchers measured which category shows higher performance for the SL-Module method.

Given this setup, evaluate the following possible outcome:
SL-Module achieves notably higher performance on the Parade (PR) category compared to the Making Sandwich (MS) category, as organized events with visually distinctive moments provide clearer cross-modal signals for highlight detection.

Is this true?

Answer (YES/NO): NO